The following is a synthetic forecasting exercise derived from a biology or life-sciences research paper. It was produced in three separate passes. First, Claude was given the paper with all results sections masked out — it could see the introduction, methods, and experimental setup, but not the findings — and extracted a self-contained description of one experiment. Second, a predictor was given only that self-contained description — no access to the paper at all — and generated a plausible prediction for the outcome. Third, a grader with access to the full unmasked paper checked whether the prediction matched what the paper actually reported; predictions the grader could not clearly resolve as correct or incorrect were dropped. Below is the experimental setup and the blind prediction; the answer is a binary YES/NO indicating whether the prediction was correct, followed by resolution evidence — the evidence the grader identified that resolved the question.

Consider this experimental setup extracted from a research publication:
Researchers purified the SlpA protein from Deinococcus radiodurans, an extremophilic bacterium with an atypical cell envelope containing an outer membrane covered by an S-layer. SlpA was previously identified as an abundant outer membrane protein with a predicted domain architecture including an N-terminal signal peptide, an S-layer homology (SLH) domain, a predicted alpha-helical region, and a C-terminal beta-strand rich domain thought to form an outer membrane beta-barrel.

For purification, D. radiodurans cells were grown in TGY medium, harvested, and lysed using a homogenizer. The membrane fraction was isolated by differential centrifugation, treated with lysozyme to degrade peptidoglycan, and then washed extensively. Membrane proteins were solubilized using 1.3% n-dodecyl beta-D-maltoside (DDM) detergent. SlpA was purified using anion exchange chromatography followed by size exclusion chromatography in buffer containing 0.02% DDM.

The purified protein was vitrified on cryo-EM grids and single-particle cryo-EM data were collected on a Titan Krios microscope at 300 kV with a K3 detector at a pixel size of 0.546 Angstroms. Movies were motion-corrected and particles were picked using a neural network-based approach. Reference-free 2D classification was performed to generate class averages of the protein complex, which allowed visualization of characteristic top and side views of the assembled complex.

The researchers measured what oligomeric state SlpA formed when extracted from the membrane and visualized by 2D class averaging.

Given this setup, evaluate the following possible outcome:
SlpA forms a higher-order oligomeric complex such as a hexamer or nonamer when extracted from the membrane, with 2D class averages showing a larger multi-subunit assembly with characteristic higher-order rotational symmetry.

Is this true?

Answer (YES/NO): NO